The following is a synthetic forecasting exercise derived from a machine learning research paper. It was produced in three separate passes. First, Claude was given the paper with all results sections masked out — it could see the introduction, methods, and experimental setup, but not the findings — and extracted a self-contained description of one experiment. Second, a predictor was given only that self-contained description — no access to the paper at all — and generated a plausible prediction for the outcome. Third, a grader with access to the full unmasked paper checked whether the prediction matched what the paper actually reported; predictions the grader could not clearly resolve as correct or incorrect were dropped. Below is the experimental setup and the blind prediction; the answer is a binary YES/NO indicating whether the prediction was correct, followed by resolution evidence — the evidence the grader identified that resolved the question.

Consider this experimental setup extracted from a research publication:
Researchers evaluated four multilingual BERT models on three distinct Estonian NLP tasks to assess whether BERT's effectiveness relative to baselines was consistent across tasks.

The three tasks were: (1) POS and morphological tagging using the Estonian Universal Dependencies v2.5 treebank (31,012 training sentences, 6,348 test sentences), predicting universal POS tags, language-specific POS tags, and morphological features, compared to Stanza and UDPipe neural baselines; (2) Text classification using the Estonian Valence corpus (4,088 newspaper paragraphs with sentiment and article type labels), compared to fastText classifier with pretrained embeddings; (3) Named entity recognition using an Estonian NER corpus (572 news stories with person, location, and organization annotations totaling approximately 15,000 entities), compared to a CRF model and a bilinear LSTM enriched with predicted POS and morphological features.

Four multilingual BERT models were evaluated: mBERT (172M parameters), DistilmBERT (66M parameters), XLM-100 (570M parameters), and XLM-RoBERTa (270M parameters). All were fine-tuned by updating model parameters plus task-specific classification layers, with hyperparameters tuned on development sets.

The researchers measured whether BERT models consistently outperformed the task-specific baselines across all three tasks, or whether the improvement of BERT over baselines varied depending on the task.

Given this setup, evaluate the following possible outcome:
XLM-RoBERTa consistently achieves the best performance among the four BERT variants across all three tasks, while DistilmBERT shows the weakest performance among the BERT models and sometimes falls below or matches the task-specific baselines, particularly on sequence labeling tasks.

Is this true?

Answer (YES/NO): YES